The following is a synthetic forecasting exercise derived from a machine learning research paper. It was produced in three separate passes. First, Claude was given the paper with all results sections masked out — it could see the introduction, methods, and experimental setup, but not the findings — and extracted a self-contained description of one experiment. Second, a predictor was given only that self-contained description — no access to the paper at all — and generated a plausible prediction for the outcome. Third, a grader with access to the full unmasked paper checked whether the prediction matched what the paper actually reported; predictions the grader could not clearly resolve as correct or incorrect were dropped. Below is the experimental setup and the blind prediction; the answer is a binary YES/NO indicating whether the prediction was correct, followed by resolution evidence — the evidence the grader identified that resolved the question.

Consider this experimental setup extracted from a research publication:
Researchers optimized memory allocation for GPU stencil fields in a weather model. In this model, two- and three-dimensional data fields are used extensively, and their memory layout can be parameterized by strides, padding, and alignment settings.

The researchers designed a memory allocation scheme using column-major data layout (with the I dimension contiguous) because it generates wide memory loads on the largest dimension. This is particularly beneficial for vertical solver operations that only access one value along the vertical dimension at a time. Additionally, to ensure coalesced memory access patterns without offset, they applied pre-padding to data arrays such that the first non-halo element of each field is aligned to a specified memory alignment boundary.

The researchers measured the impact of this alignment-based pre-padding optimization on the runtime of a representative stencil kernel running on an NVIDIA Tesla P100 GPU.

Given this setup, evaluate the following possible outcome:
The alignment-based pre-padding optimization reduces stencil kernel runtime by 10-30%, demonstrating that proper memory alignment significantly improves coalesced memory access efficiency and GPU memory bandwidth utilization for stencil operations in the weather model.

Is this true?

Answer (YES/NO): NO